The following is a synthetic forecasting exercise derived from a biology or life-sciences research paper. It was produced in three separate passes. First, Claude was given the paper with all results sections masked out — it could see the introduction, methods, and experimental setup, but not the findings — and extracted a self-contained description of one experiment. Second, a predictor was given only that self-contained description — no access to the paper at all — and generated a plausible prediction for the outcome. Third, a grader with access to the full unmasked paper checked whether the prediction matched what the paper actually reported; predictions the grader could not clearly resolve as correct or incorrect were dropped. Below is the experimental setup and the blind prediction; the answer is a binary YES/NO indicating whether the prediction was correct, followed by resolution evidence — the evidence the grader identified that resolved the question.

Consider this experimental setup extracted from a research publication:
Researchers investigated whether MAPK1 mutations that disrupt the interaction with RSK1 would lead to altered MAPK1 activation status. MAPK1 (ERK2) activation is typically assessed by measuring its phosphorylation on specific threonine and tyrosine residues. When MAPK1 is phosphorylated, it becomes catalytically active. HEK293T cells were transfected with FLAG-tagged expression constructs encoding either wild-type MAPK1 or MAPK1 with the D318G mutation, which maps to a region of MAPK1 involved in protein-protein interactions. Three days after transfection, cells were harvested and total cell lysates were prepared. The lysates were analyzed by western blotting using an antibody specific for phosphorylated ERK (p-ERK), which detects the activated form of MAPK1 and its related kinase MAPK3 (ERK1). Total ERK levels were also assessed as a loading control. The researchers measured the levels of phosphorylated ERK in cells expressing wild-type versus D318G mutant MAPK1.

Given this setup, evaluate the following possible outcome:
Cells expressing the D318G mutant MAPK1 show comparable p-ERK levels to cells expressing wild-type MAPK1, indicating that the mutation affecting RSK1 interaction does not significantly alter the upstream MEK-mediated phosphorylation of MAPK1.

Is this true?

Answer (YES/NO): NO